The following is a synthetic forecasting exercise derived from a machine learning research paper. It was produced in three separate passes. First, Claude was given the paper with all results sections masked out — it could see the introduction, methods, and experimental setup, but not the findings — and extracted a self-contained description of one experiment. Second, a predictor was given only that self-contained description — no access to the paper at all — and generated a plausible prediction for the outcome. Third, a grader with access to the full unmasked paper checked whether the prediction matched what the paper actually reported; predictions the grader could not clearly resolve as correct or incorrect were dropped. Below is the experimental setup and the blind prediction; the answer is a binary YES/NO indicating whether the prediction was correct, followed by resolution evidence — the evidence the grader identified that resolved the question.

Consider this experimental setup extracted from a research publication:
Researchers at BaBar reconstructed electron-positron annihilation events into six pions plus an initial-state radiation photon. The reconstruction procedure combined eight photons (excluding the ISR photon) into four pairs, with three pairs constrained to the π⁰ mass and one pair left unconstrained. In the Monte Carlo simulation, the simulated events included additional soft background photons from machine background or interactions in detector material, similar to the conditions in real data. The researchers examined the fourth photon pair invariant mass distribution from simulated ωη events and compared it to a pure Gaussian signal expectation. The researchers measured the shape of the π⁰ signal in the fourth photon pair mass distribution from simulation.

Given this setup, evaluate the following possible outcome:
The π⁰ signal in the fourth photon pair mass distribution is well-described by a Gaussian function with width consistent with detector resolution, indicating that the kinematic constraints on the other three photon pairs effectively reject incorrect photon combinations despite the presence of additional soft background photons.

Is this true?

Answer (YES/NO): NO